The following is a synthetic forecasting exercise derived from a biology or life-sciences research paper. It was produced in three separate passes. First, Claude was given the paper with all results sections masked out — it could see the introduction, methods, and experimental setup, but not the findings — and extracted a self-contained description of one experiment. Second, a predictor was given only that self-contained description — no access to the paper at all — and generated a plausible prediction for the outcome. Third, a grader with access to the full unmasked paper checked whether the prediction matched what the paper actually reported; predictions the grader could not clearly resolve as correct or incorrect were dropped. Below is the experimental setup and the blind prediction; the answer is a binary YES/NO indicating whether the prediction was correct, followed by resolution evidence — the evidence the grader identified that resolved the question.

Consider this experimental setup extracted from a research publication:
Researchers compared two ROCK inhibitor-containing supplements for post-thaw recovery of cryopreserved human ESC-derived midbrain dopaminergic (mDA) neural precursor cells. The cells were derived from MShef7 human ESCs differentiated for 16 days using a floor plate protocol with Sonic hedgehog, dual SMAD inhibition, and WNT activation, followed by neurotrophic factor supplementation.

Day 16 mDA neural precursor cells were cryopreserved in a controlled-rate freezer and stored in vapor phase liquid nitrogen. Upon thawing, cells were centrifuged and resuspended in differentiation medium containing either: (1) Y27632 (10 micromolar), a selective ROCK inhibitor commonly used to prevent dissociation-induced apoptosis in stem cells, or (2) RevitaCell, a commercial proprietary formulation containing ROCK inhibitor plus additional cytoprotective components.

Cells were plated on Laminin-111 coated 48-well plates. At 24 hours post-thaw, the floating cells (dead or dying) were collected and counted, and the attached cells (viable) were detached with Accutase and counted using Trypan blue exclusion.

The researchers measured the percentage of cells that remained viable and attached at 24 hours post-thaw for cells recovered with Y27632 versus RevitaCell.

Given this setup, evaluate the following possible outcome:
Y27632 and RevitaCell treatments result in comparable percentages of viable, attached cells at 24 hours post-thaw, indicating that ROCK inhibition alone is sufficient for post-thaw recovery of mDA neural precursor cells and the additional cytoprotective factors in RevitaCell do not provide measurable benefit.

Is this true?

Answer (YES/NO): YES